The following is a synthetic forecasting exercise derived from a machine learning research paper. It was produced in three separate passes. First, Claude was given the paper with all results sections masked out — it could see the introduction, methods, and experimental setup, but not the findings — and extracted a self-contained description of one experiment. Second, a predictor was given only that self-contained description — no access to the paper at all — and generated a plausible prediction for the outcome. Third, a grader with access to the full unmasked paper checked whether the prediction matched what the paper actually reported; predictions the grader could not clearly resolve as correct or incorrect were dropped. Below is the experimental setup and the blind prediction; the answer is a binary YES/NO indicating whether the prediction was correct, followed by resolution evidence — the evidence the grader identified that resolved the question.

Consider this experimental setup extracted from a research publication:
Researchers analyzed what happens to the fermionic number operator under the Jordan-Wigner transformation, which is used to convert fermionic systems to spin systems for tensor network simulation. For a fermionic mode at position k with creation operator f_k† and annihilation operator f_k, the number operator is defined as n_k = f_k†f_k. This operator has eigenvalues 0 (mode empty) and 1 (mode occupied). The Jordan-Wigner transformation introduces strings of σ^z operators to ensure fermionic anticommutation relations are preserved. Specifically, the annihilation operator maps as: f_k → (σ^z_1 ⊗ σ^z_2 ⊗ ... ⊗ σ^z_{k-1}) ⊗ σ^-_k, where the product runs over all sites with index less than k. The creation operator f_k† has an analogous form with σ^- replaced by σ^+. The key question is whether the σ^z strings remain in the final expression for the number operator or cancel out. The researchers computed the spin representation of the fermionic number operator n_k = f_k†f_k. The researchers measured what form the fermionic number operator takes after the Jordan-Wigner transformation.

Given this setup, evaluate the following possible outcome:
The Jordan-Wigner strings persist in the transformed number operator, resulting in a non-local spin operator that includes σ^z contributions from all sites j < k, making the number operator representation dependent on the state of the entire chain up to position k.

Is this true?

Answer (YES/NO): NO